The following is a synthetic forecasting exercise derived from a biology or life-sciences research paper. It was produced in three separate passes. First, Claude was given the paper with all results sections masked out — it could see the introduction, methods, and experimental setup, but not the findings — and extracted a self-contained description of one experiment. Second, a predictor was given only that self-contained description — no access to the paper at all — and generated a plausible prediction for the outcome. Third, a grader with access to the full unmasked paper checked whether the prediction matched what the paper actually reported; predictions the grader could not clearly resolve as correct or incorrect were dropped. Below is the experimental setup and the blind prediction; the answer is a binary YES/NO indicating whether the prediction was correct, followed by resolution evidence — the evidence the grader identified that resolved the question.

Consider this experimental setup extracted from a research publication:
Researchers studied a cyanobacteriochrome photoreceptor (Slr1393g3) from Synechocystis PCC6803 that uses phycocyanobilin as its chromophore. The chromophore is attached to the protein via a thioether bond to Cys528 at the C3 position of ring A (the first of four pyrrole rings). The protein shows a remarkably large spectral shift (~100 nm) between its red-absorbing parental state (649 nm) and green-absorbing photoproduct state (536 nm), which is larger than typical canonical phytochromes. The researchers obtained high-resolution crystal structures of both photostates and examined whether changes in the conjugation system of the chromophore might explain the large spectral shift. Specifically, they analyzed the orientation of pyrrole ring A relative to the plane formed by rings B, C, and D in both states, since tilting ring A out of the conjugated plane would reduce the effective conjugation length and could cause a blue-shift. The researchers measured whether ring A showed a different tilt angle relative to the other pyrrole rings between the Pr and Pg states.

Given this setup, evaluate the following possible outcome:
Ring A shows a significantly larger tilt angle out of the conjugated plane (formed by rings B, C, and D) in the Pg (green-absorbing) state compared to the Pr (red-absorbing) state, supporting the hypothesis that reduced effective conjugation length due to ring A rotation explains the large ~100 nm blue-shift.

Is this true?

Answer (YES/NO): YES